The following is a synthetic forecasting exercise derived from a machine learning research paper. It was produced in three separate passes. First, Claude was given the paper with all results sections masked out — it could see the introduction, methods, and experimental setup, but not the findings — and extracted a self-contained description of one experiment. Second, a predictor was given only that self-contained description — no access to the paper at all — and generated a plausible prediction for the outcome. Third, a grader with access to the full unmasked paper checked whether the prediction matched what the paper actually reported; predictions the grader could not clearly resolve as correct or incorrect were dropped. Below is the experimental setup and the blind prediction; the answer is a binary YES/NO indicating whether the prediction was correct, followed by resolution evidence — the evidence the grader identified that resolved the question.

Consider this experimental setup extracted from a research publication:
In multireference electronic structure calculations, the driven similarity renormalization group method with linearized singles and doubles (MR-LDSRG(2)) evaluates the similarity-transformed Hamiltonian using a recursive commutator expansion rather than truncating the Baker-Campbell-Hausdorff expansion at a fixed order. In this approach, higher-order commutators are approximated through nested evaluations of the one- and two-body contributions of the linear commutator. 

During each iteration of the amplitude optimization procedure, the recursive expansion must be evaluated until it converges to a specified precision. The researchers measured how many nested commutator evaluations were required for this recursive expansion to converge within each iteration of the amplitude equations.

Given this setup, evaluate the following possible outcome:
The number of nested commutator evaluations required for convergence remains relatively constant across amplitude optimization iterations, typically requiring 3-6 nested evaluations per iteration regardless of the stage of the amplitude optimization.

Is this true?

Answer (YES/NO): NO